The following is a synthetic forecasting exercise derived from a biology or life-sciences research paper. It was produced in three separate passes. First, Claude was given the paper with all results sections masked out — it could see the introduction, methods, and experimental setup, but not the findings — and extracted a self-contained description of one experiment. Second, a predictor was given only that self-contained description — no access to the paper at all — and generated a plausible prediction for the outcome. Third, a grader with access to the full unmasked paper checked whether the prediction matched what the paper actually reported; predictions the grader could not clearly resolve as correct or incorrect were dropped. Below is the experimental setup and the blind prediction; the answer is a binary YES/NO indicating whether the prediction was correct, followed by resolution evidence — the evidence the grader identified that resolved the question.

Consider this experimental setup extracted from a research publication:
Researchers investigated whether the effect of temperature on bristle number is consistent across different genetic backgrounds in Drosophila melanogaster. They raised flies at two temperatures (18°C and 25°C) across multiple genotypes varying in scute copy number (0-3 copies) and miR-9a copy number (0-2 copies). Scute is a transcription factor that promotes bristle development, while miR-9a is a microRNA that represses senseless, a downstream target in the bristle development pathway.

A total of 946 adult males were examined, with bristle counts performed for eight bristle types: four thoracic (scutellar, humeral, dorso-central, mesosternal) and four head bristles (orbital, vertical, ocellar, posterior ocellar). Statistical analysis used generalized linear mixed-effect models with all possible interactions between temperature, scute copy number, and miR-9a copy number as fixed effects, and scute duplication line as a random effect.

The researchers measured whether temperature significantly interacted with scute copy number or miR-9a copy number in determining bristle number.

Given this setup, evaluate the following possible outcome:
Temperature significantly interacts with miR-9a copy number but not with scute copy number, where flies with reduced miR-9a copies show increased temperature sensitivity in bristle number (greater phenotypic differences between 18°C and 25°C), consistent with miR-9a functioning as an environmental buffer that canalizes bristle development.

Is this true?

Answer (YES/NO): NO